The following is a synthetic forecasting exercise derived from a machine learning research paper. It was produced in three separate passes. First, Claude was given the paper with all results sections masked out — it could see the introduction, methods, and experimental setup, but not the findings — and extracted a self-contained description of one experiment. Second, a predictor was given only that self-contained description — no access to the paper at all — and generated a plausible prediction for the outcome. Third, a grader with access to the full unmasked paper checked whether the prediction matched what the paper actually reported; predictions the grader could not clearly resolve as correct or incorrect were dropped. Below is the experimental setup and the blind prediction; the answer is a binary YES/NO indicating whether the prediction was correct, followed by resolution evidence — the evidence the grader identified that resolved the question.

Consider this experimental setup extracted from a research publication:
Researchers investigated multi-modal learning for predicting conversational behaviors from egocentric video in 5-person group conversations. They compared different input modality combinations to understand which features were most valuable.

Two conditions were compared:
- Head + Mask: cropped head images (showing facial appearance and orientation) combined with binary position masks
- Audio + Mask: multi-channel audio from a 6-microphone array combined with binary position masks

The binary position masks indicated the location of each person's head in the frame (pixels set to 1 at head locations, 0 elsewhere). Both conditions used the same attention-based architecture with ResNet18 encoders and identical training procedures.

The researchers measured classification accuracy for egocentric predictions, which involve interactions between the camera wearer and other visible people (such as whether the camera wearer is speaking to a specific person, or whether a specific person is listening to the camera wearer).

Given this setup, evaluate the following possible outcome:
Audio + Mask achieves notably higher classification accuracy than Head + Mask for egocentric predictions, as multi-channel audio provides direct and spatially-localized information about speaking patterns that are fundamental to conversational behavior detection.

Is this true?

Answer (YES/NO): YES